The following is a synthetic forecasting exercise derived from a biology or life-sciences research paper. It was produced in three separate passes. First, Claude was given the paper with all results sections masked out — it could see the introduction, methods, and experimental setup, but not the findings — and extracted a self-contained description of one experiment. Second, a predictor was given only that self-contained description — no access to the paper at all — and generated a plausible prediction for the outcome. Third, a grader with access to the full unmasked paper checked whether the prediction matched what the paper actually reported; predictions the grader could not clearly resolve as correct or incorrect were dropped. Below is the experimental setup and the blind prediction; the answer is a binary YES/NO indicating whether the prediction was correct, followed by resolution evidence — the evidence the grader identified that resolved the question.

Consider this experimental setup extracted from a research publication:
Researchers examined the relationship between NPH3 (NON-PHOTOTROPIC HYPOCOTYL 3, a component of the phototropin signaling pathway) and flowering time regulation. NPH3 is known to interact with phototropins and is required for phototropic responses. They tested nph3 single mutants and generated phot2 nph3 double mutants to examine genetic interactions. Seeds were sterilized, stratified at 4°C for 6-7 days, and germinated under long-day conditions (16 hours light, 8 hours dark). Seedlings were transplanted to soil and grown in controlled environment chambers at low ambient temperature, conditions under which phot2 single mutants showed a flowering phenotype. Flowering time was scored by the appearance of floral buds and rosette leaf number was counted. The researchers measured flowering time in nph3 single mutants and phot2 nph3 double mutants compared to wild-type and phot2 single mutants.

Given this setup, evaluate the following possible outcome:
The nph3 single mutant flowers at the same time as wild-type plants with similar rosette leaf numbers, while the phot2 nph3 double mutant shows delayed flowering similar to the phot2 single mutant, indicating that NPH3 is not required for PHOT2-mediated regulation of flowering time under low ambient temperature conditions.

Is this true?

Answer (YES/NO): NO